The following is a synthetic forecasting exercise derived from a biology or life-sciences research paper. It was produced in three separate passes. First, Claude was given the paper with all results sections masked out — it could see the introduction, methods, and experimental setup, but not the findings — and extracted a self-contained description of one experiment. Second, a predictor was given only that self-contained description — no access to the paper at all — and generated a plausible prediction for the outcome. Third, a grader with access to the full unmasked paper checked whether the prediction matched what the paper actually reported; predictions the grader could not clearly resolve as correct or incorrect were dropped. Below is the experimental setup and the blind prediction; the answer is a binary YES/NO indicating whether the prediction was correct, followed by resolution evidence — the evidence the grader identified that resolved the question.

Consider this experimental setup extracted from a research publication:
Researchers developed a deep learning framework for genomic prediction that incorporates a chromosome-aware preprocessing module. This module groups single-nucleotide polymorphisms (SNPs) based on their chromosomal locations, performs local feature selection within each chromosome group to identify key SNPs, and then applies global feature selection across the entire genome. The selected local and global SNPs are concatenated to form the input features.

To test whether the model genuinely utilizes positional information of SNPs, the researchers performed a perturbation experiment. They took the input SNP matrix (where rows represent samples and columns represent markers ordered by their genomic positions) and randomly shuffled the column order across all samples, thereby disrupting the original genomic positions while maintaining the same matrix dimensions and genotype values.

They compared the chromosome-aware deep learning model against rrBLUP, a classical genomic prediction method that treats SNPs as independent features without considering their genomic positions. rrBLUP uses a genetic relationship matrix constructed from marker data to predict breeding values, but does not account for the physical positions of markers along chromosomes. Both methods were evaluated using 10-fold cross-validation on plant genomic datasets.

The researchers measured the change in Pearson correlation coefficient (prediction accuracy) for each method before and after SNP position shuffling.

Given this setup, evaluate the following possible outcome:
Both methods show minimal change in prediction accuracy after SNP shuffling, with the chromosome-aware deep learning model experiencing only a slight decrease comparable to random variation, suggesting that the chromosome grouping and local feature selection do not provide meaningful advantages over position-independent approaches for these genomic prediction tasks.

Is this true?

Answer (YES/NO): NO